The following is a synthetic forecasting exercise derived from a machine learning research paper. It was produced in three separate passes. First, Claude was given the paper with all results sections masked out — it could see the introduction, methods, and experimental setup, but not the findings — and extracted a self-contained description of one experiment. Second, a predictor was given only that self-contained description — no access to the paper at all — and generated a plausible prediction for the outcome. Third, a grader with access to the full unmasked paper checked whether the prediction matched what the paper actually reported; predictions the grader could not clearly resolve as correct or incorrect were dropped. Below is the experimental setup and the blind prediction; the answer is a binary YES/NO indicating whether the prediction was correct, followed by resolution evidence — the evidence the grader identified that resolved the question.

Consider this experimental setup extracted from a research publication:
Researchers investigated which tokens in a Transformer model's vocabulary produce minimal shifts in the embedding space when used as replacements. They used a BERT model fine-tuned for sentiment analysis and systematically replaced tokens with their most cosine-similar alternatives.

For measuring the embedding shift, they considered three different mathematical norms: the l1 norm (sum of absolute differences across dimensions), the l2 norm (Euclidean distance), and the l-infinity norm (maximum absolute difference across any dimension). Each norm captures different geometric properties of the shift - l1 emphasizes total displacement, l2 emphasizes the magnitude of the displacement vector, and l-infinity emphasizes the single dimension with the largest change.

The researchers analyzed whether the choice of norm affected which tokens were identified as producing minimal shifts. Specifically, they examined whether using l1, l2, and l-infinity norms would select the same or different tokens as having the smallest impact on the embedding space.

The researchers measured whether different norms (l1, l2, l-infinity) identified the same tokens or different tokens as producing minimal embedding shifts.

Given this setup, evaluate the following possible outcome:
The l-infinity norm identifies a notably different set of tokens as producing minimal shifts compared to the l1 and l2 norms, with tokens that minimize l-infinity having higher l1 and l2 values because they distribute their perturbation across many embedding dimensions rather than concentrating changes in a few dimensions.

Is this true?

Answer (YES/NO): NO